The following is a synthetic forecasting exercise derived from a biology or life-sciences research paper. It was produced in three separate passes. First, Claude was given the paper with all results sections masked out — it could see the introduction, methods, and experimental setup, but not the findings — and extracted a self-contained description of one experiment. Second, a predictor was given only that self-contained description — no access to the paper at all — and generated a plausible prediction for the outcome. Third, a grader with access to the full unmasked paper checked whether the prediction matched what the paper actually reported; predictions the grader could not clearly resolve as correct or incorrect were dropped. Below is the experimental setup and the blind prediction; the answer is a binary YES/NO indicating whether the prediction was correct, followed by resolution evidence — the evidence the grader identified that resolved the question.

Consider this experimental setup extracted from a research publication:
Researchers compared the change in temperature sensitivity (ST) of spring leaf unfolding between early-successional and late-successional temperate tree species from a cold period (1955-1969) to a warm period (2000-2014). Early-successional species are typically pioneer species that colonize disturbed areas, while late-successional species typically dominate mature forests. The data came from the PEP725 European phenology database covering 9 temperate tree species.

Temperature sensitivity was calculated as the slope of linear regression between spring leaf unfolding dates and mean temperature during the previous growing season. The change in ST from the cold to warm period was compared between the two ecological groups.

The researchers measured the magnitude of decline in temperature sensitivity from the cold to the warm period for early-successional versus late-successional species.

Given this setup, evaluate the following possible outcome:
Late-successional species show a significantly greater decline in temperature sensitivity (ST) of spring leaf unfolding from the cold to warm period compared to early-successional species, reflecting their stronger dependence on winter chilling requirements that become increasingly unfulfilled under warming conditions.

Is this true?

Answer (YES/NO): NO